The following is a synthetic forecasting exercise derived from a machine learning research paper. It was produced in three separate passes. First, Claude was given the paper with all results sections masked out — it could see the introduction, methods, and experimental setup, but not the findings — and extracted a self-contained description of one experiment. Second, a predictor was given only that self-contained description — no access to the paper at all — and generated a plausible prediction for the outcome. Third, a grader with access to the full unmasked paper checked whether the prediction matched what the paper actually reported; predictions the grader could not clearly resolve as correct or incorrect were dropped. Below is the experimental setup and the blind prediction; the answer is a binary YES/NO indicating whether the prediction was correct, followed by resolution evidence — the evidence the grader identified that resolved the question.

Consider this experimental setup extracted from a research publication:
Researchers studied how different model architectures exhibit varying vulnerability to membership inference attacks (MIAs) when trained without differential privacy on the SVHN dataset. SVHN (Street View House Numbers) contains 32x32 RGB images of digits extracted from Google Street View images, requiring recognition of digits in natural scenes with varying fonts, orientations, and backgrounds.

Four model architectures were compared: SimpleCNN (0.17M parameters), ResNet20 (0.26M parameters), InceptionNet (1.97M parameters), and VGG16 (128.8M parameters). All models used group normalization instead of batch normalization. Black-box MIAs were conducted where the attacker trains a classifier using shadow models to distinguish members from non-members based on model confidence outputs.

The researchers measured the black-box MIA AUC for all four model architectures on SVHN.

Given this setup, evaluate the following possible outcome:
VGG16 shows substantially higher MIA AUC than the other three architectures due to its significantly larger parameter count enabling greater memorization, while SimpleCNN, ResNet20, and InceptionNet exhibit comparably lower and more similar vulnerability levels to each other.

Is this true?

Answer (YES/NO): NO